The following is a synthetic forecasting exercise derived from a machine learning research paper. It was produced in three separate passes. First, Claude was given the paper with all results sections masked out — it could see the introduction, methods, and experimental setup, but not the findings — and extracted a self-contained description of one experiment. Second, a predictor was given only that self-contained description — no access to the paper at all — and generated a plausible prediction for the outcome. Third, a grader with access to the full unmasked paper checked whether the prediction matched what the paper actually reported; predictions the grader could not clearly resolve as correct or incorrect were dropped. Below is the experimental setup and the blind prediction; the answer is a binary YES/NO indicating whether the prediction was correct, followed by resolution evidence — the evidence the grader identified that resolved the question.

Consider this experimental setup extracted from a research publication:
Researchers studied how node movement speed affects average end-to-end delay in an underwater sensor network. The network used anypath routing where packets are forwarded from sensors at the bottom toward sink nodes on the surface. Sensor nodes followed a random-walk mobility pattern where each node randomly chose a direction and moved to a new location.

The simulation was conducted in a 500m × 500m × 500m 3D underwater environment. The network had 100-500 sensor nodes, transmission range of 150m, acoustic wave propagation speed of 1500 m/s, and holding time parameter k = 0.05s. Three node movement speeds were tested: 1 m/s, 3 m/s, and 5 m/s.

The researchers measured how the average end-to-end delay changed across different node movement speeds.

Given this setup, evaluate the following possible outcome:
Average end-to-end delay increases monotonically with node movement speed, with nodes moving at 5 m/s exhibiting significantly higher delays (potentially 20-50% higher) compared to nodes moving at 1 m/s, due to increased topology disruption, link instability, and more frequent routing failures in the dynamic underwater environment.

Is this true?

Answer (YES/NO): NO